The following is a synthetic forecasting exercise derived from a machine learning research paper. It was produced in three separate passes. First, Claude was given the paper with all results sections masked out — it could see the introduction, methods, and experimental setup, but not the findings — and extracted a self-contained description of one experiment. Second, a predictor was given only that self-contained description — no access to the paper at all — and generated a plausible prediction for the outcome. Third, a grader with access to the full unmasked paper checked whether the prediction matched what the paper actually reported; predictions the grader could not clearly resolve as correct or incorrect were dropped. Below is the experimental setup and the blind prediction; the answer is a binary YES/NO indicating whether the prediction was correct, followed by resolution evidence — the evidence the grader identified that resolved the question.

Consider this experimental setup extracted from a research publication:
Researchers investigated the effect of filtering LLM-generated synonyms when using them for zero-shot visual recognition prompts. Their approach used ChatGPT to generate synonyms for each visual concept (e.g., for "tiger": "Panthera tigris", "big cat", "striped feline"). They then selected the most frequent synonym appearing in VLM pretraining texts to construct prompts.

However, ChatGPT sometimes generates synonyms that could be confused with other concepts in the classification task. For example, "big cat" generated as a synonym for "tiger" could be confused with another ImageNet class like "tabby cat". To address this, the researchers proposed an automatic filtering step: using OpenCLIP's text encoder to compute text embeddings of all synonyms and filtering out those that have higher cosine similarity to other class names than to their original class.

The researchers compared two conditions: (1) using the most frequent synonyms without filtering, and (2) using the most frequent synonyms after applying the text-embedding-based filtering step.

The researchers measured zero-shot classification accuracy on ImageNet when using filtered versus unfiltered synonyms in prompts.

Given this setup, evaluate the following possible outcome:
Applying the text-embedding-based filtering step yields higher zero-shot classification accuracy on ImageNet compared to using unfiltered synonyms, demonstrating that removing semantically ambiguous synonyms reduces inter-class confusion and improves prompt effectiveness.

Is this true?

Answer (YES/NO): YES